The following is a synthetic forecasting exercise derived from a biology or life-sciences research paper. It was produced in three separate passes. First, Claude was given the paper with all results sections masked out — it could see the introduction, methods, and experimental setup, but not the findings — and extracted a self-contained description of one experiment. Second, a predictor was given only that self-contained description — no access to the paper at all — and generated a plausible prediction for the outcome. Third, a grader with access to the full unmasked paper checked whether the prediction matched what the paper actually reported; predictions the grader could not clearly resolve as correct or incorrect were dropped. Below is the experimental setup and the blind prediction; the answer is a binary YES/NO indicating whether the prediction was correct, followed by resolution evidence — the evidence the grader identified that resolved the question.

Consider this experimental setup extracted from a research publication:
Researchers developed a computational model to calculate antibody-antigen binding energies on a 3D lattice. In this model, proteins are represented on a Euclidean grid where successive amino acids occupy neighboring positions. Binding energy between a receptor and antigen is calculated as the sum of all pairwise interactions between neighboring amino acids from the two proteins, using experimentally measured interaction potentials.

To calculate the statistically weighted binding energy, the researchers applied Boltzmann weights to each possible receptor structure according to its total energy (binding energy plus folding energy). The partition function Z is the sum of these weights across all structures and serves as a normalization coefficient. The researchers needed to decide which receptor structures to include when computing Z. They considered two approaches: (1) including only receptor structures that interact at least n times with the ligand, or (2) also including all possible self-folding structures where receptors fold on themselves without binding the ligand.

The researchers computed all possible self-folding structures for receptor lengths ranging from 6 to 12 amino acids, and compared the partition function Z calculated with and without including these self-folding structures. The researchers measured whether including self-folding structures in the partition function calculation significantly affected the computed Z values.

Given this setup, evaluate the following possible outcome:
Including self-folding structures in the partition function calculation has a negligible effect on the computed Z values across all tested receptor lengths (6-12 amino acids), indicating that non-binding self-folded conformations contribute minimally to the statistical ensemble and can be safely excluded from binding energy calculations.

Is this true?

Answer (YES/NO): YES